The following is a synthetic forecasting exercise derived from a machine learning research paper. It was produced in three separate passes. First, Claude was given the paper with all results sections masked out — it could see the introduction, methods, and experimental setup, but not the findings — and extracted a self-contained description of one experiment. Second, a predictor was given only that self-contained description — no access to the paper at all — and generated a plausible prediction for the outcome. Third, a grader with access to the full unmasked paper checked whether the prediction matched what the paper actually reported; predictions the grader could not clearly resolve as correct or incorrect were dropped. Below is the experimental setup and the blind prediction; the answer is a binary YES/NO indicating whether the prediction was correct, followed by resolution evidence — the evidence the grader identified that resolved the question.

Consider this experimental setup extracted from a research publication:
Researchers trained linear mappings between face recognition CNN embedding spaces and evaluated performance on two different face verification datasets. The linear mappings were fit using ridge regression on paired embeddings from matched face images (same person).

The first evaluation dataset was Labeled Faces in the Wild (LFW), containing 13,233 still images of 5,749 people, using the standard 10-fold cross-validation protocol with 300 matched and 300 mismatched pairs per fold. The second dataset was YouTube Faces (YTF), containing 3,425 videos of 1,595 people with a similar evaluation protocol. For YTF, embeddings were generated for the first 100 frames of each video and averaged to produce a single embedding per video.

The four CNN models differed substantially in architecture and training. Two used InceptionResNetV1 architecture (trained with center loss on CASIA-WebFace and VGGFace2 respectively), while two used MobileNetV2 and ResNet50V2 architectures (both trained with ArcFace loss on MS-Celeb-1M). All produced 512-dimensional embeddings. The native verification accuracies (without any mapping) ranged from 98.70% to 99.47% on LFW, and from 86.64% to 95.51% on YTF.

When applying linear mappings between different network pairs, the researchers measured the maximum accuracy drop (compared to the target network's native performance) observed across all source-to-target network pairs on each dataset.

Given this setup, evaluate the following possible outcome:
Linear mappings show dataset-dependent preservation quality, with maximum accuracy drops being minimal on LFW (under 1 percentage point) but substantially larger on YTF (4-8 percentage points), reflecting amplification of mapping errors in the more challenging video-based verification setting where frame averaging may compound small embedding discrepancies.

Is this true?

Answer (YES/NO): NO